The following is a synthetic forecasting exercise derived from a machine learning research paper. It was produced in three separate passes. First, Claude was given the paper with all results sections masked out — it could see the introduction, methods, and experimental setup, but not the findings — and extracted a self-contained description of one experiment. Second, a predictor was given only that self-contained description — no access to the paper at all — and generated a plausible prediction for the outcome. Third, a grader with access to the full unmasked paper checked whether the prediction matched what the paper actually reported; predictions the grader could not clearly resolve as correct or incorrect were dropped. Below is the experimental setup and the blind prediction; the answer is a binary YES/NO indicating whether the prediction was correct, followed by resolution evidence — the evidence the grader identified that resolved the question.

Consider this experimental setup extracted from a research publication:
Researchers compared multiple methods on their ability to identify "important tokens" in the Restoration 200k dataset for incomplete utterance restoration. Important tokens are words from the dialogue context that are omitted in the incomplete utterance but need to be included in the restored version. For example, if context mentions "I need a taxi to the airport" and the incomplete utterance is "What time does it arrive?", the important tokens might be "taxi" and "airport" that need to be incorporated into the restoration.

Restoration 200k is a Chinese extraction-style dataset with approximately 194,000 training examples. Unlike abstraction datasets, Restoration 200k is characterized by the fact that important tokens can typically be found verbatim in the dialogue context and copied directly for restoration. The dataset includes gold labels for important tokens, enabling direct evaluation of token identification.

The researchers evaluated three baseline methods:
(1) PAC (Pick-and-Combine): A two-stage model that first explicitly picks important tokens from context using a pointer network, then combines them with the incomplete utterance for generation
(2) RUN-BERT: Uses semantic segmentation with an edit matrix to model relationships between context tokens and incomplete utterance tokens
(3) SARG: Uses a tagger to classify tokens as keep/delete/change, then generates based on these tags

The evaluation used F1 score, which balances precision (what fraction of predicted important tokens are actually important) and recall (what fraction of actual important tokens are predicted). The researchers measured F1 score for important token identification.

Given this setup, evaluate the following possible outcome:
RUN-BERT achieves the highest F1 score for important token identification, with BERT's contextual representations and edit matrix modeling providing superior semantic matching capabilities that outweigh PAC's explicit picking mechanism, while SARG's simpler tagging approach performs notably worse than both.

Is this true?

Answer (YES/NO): NO